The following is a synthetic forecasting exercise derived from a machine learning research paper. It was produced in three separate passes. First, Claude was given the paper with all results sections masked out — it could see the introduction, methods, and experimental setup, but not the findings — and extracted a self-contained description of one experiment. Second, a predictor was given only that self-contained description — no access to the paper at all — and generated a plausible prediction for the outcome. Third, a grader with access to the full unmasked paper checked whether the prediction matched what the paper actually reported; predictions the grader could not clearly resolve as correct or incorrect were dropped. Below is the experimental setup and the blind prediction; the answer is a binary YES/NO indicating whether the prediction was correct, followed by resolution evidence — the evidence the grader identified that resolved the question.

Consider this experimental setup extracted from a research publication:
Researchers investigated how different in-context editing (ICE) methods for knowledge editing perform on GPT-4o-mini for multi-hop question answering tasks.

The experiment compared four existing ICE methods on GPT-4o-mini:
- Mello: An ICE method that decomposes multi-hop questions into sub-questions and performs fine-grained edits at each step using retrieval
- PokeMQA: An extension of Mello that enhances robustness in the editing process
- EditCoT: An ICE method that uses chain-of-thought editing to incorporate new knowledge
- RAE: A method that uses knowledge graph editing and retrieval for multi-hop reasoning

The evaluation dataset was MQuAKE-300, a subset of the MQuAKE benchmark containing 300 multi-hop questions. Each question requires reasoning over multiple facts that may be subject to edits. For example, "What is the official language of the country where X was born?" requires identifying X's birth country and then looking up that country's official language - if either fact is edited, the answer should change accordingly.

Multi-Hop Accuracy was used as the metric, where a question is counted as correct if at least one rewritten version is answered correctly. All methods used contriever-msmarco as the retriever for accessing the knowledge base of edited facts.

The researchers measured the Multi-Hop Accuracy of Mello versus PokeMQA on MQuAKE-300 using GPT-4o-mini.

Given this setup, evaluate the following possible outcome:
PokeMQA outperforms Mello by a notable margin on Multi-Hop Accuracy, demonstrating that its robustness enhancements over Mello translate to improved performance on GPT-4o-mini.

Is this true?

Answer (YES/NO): YES